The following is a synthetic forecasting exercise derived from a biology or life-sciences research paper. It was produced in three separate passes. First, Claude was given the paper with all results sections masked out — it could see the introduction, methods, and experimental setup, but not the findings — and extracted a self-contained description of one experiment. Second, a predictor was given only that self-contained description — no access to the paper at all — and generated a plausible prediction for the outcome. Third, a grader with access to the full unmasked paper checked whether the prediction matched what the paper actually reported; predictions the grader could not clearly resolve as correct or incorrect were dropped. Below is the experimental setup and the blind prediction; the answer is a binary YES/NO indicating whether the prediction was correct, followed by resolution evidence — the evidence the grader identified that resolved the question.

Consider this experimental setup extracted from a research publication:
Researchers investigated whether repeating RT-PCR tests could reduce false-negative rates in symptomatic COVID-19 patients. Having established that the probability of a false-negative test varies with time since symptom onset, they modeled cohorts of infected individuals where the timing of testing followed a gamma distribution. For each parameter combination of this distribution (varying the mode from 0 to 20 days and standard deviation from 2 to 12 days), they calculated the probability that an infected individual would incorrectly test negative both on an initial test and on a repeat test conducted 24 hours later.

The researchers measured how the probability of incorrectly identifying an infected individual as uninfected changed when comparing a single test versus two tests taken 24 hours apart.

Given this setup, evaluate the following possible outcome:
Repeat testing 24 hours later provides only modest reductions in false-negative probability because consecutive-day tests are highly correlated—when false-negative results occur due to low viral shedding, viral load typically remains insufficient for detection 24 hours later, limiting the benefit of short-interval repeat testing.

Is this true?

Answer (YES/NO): NO